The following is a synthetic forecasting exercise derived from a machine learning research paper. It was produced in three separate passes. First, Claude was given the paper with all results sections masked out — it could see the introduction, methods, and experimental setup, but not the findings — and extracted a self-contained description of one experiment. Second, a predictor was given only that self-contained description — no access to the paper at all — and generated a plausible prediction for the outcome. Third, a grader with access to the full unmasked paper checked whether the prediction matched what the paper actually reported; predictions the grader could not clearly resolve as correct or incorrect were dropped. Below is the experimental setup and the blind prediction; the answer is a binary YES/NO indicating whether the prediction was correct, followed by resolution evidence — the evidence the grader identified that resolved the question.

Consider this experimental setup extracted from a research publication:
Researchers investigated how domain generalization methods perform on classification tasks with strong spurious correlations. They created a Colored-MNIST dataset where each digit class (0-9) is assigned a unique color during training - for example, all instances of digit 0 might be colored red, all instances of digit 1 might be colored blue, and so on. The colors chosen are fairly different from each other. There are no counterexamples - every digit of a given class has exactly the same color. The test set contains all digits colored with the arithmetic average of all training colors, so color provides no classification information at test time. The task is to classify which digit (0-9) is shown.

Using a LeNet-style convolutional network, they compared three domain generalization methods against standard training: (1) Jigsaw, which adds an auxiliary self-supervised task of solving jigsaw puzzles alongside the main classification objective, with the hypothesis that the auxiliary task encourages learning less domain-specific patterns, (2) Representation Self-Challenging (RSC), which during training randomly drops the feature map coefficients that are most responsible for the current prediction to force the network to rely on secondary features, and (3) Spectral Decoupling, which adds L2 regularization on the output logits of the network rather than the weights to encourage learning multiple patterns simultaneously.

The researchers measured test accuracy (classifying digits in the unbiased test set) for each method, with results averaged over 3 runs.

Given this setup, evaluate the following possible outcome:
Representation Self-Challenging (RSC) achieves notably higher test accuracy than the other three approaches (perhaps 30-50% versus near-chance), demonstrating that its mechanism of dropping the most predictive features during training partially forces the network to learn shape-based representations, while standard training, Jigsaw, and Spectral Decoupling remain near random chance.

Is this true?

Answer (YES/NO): NO